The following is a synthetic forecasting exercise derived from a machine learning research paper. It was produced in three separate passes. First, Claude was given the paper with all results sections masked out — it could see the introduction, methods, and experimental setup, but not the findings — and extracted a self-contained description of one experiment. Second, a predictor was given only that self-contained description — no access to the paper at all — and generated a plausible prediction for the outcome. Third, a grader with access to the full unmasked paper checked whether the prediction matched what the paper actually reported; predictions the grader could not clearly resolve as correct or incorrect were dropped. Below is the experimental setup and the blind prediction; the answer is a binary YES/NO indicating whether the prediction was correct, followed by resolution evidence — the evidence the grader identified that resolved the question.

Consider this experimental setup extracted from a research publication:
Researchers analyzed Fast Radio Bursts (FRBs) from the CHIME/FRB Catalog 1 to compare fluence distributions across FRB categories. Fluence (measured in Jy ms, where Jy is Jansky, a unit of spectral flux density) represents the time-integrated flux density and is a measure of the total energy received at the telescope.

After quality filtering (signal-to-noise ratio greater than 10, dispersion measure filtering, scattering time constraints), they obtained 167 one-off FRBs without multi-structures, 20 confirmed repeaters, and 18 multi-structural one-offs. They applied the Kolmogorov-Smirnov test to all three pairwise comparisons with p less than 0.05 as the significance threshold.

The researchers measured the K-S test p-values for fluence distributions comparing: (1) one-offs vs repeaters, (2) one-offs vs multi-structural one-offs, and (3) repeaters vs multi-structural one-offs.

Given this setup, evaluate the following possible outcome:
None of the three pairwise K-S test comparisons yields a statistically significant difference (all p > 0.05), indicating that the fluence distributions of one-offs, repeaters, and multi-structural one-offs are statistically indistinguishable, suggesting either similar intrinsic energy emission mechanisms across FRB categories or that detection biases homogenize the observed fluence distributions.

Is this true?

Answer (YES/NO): YES